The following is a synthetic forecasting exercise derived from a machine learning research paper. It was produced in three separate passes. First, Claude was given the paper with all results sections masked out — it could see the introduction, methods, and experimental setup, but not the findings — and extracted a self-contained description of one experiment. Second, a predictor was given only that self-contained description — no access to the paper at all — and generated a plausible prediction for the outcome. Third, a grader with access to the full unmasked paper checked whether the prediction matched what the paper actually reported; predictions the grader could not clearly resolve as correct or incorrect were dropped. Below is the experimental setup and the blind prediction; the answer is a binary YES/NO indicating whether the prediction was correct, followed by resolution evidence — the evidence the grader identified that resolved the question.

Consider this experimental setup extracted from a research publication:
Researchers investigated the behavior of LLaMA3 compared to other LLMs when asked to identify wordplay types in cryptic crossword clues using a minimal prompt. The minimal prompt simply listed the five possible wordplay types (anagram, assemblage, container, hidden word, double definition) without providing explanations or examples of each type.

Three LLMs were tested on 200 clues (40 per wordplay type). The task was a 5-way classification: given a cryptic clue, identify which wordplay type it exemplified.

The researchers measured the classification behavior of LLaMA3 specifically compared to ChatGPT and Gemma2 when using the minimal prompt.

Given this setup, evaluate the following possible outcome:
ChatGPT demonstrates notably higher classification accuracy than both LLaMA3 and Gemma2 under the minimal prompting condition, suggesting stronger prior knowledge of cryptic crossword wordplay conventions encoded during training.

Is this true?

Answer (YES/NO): YES